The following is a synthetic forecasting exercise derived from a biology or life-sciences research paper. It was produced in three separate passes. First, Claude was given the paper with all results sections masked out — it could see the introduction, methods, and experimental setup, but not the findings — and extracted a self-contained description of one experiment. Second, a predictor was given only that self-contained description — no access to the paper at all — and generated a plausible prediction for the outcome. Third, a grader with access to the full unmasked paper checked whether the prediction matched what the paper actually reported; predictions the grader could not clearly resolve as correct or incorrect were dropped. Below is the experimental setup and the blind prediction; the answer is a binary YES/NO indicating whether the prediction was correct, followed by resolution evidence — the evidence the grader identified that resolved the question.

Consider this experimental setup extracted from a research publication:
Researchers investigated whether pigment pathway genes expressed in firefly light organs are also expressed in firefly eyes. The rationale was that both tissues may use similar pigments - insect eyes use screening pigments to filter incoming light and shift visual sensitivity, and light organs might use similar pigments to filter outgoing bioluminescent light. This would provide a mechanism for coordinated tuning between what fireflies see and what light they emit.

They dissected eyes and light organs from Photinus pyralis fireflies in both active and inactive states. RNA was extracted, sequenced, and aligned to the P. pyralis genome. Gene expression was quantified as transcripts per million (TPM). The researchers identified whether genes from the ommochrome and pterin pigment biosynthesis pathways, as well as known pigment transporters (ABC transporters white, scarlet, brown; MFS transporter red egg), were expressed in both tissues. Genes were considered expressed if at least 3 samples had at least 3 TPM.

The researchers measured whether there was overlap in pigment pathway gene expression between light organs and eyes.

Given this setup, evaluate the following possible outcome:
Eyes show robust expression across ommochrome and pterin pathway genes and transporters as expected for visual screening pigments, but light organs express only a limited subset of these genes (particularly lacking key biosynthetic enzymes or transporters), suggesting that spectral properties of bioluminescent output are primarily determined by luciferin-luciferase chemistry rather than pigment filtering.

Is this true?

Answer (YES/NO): NO